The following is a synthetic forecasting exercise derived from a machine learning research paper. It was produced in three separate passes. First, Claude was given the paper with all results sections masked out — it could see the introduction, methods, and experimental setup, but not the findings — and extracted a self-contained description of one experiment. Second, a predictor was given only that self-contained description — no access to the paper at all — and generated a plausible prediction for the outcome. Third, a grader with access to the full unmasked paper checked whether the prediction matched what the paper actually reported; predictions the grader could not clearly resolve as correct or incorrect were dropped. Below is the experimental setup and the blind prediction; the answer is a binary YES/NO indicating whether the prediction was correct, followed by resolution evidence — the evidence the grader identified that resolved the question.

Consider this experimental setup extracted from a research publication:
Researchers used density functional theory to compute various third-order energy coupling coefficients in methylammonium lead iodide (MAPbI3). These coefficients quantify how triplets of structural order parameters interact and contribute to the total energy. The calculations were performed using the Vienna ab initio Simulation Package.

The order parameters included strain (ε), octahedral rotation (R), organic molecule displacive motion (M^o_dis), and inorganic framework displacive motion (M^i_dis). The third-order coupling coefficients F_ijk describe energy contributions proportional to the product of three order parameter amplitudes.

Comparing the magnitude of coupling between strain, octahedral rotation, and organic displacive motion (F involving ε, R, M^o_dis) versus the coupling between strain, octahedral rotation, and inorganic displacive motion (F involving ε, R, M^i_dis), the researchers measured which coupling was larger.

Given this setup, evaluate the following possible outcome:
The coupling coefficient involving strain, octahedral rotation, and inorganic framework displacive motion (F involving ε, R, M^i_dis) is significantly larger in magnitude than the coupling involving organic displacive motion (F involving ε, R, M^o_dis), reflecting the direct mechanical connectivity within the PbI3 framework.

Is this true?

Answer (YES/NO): YES